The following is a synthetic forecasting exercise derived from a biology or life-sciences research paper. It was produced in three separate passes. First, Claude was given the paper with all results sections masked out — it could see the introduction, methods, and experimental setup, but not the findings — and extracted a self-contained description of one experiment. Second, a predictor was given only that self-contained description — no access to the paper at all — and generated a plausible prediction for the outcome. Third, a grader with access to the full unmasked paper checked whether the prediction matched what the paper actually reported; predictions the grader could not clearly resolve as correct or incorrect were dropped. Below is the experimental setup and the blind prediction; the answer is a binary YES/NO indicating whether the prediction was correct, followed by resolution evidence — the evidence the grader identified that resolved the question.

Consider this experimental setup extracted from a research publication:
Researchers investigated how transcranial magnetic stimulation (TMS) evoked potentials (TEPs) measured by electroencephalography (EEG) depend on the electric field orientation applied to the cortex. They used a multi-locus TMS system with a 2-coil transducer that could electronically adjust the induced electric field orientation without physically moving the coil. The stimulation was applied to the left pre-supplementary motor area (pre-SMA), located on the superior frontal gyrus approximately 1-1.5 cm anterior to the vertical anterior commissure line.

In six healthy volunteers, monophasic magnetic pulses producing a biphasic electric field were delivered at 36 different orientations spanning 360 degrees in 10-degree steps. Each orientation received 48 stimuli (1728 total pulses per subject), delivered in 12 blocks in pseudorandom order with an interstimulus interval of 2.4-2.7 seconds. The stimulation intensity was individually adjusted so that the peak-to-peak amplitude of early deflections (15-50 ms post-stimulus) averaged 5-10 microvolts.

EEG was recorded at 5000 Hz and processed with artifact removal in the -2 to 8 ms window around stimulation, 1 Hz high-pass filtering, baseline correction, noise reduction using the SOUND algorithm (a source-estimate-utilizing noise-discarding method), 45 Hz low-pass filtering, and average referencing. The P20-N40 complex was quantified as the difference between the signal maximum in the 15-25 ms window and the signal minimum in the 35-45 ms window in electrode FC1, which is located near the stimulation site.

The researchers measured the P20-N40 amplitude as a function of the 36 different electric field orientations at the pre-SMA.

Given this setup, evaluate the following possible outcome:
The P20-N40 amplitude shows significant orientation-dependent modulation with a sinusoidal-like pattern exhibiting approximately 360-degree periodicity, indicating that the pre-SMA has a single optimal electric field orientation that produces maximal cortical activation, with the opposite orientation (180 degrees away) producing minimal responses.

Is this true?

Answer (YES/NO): NO